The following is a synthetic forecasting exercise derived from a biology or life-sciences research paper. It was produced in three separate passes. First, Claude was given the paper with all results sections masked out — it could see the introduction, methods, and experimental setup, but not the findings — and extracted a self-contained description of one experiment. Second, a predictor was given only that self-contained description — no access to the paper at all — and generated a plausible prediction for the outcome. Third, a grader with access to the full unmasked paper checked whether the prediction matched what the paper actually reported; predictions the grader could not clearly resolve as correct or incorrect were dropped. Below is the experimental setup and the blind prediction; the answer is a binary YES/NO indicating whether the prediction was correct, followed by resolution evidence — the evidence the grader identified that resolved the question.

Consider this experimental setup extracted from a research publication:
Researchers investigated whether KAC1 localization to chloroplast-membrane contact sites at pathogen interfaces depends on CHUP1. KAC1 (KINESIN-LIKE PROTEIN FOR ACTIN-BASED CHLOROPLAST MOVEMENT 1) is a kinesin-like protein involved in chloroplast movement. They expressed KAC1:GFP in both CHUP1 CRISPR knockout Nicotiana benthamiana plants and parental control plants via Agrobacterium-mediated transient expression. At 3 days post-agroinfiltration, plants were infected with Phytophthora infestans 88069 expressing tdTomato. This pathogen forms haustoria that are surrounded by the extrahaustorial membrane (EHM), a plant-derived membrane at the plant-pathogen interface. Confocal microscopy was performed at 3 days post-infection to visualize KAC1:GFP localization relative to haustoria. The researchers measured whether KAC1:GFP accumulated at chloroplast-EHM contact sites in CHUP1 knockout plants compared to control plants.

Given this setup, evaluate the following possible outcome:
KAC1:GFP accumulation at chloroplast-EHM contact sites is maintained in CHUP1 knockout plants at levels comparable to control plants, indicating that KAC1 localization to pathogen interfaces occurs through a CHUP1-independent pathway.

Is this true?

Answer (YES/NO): NO